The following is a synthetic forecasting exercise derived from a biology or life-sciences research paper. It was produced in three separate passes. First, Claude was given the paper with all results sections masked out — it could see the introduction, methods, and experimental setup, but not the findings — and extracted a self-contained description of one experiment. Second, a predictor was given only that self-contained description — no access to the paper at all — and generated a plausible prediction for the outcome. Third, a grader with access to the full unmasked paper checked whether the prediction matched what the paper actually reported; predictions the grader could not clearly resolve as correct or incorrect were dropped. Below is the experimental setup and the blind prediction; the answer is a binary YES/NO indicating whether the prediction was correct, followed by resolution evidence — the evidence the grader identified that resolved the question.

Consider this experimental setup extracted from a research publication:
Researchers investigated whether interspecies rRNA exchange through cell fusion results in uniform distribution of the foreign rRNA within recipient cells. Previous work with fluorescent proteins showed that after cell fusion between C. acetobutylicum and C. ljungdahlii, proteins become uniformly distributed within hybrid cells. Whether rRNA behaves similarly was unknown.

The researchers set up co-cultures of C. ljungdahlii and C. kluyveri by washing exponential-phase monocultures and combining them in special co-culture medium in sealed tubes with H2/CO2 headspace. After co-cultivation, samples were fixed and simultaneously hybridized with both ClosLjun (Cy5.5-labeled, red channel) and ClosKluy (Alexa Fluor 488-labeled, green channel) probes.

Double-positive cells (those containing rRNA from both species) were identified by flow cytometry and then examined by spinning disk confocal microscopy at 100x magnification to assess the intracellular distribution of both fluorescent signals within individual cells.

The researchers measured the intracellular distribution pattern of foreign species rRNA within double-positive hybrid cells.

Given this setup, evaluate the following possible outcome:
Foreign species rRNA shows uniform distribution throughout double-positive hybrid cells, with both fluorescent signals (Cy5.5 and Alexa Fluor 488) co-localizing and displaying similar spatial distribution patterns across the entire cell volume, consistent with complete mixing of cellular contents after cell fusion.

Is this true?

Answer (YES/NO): NO